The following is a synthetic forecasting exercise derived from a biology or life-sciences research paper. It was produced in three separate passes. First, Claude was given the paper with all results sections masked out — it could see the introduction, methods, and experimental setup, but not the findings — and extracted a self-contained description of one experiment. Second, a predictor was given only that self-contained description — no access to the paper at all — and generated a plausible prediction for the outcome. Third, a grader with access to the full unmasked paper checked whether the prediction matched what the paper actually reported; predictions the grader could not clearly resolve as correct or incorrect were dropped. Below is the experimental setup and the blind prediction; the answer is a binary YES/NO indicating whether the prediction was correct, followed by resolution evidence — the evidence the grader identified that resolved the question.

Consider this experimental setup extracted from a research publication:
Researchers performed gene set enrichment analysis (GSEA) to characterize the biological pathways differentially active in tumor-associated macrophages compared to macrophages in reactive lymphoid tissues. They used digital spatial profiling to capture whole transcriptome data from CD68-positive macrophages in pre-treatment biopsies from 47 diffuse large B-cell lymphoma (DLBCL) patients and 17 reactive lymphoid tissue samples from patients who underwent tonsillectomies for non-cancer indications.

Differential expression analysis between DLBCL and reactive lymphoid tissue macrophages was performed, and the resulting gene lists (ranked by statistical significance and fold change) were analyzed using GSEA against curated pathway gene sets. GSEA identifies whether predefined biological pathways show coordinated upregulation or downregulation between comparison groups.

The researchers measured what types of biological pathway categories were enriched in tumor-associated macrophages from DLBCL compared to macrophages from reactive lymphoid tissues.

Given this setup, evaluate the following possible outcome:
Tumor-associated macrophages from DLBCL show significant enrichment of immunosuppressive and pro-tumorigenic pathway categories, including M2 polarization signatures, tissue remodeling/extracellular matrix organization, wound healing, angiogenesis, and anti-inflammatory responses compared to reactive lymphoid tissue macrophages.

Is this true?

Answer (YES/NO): NO